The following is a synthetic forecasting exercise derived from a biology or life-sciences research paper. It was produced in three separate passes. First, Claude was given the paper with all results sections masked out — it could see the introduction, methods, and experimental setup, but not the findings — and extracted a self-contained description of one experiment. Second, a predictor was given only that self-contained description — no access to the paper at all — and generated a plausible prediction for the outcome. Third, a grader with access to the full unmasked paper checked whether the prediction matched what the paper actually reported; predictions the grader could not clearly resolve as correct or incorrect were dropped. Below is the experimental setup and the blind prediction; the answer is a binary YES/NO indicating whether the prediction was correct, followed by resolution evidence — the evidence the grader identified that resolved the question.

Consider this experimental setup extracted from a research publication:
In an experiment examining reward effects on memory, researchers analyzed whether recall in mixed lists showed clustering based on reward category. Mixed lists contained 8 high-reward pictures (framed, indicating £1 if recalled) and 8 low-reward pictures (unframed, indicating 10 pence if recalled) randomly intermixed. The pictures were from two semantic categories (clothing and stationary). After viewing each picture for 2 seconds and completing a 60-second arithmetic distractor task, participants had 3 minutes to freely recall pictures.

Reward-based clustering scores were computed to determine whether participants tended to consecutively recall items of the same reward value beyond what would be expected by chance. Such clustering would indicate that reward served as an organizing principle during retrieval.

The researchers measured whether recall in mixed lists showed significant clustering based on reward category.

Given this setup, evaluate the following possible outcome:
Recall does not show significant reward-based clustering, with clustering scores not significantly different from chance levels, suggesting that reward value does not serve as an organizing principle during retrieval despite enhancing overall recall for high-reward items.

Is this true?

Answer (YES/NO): YES